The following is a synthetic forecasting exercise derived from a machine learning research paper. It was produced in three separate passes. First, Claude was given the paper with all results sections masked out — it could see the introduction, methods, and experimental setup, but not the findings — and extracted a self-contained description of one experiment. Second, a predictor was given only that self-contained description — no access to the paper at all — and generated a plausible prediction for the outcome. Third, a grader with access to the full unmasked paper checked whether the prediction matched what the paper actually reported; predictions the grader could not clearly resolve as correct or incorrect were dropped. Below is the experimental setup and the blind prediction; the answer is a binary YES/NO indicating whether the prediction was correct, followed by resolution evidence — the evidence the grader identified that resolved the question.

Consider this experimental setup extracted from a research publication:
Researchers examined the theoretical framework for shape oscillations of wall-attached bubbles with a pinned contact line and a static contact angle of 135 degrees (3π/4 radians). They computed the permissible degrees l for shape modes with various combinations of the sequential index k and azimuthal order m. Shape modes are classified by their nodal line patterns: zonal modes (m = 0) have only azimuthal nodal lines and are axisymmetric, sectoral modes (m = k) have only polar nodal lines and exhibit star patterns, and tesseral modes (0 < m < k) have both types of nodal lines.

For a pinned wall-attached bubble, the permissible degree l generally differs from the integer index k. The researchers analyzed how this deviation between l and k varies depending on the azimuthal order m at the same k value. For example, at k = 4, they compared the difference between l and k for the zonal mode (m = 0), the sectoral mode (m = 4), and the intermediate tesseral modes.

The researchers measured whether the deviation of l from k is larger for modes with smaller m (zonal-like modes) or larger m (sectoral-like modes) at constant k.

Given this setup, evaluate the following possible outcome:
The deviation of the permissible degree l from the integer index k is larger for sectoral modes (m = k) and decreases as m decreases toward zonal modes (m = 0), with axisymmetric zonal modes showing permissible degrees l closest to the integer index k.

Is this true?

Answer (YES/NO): NO